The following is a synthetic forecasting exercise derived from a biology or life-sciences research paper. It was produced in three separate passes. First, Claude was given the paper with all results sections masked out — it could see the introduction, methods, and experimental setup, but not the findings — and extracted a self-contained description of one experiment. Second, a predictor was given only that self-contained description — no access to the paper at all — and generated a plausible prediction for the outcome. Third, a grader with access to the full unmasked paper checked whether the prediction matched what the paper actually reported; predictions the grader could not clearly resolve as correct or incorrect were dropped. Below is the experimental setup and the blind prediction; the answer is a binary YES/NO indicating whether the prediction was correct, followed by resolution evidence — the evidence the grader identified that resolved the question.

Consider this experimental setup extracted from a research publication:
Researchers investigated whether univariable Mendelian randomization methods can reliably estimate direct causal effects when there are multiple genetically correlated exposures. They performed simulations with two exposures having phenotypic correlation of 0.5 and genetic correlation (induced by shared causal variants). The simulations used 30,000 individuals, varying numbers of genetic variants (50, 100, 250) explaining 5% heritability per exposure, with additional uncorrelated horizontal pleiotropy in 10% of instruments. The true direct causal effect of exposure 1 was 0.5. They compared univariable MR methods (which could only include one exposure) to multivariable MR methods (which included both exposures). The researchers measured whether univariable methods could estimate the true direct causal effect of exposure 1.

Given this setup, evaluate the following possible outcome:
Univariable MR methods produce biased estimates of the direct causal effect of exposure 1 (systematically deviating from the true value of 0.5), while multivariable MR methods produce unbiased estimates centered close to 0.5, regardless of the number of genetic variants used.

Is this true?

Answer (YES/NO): NO